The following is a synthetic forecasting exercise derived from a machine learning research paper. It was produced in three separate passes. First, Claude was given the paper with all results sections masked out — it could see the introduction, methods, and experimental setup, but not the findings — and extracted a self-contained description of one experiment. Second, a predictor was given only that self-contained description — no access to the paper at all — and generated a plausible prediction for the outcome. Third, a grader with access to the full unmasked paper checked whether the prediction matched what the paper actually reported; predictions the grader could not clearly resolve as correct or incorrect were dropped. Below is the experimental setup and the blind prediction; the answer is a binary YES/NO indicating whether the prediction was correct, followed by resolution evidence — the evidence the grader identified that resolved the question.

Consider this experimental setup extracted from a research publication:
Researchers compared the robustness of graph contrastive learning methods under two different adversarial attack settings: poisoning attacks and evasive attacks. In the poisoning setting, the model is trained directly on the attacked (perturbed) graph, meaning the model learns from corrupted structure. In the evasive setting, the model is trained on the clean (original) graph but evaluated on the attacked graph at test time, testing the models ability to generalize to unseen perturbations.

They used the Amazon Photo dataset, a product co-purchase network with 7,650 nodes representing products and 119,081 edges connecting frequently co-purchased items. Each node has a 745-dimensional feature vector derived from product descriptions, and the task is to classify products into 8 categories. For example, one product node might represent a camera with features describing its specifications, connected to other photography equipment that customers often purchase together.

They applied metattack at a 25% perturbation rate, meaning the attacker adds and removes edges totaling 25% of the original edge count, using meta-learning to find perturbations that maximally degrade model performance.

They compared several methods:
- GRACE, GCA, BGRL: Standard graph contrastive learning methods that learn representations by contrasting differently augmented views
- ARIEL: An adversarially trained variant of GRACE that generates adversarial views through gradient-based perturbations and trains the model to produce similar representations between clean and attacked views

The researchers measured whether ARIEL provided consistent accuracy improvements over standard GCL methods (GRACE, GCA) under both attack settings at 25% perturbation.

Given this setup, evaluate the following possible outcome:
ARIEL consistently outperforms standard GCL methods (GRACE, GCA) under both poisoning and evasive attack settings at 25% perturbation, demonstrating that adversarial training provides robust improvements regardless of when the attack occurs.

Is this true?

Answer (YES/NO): YES